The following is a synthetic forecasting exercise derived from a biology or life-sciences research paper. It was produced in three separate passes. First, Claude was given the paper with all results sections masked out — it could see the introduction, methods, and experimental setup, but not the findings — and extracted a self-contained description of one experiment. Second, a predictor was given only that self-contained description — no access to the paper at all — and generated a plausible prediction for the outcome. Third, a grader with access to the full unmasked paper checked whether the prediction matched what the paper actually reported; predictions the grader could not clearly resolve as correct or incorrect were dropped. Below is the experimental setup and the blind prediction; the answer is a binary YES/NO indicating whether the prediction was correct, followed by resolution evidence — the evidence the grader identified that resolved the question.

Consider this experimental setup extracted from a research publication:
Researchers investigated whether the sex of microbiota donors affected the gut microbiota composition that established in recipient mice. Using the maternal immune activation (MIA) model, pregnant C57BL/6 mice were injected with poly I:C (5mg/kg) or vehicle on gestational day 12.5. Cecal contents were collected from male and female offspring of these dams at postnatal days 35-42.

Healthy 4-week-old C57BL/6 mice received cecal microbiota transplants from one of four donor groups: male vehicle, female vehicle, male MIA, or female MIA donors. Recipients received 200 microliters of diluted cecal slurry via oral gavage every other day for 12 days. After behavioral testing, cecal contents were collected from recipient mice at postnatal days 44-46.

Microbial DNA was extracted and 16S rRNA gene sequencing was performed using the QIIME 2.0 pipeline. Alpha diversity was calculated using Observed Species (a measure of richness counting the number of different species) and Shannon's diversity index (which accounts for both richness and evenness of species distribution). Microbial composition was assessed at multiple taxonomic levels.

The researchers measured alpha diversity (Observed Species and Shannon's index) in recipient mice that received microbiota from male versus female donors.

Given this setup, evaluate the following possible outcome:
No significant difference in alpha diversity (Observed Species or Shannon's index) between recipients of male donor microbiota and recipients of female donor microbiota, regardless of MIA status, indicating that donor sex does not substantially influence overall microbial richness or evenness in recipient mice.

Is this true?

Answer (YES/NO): NO